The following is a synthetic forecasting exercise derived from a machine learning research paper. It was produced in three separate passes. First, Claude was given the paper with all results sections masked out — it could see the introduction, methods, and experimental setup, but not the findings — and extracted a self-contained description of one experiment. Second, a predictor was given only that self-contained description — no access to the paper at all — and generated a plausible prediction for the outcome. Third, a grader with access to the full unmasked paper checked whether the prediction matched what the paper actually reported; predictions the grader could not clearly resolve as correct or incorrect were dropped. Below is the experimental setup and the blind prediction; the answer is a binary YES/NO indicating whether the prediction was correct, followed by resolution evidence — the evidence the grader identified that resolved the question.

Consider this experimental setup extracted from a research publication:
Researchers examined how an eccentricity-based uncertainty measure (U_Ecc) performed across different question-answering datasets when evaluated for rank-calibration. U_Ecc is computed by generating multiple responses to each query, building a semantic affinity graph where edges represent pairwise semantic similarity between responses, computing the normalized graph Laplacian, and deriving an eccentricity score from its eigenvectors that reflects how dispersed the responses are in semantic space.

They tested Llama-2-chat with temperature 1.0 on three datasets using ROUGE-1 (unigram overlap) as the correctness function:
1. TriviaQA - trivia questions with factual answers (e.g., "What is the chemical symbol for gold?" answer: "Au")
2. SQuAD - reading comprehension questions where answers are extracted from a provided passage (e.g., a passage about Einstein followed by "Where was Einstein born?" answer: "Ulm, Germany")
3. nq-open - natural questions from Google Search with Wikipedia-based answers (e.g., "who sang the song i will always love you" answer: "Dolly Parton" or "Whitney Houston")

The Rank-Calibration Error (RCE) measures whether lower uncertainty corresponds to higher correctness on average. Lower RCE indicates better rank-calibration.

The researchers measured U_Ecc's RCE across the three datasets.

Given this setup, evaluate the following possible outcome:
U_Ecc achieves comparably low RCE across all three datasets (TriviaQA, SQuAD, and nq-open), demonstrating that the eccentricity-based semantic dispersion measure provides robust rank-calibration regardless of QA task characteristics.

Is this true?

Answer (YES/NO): NO